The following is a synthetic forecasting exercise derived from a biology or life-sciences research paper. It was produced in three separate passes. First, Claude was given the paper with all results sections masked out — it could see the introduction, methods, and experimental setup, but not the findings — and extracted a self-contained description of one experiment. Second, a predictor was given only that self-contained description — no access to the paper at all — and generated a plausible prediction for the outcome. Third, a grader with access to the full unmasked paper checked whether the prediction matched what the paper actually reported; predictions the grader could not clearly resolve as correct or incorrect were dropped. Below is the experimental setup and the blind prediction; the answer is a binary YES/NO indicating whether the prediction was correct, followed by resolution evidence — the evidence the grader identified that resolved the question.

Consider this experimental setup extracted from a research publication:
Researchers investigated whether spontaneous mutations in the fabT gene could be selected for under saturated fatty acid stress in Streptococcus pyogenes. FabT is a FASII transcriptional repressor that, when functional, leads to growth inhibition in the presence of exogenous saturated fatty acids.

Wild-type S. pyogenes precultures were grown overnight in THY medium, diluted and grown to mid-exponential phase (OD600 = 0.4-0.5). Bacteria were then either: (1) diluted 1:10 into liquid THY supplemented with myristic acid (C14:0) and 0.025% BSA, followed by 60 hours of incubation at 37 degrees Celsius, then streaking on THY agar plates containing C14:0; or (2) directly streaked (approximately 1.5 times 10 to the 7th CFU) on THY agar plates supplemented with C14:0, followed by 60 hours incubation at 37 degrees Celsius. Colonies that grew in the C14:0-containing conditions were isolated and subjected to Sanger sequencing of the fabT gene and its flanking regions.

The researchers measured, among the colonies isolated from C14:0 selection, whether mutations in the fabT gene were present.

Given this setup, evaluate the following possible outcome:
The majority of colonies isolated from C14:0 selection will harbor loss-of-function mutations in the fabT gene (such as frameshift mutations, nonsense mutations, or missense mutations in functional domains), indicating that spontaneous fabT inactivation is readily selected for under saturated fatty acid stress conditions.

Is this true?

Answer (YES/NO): YES